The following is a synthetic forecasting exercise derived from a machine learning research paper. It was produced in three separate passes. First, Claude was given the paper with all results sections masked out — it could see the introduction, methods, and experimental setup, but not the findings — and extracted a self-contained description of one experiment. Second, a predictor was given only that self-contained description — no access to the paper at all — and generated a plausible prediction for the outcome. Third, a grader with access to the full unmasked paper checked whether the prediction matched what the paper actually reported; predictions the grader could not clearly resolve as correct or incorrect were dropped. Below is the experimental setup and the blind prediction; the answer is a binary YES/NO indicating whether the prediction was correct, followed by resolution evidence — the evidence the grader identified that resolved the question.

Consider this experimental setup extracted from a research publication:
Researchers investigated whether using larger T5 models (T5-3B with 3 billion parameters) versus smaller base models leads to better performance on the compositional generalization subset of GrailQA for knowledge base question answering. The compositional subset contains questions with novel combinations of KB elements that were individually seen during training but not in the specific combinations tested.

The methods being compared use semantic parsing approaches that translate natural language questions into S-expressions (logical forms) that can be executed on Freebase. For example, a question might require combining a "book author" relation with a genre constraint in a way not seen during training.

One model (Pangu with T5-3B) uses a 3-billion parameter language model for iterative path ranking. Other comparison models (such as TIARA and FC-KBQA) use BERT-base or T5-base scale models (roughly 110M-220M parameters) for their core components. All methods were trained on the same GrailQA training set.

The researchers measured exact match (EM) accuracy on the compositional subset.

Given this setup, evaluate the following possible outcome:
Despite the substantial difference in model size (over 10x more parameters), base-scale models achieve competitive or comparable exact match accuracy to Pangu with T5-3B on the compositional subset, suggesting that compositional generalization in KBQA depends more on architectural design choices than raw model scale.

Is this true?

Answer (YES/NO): NO